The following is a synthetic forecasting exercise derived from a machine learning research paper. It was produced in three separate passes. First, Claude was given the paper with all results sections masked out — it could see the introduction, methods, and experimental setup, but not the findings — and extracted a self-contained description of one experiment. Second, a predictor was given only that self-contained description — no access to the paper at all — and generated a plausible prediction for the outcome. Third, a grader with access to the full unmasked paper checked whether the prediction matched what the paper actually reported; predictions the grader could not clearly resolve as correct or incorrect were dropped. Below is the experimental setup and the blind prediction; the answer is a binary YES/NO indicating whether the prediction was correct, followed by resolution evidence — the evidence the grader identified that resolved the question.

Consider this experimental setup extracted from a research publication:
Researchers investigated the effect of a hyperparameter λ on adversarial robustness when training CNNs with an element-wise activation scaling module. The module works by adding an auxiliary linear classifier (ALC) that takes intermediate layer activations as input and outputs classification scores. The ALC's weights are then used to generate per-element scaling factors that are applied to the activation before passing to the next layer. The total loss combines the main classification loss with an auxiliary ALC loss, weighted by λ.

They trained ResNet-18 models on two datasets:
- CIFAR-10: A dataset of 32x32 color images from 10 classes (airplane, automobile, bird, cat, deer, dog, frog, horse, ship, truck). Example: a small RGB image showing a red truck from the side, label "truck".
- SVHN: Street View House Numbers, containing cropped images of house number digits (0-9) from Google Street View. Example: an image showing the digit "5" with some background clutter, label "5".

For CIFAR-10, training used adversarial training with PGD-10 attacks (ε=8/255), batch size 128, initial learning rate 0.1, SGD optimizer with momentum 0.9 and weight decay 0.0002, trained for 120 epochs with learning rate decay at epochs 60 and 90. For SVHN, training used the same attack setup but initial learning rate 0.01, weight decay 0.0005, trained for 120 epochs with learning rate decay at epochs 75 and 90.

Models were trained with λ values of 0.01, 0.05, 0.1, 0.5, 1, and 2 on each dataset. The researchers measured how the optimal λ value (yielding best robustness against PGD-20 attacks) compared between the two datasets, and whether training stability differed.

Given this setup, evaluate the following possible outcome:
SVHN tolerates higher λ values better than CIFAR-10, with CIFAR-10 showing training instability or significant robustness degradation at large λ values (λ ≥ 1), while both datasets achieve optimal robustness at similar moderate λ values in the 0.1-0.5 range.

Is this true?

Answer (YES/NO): NO